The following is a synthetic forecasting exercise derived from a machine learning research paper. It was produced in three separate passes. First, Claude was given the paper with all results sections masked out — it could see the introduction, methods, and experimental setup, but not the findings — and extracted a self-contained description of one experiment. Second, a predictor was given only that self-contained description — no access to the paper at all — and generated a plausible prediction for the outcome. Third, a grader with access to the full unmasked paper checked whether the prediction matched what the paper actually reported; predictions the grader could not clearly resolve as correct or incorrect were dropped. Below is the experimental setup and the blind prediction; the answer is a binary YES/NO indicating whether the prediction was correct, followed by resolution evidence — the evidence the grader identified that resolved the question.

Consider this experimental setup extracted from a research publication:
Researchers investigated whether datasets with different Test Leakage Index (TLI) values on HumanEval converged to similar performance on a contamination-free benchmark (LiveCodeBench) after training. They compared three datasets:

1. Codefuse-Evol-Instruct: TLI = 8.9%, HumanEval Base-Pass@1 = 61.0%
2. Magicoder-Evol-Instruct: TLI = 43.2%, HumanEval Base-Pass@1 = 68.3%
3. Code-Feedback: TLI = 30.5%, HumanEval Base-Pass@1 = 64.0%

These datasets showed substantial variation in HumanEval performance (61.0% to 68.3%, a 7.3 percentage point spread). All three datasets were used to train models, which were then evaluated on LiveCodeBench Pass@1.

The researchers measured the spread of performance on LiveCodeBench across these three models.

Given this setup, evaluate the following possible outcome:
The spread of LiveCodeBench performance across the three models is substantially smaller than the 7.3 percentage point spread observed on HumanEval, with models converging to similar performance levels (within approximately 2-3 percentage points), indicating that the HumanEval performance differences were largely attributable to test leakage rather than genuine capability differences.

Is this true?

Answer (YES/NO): YES